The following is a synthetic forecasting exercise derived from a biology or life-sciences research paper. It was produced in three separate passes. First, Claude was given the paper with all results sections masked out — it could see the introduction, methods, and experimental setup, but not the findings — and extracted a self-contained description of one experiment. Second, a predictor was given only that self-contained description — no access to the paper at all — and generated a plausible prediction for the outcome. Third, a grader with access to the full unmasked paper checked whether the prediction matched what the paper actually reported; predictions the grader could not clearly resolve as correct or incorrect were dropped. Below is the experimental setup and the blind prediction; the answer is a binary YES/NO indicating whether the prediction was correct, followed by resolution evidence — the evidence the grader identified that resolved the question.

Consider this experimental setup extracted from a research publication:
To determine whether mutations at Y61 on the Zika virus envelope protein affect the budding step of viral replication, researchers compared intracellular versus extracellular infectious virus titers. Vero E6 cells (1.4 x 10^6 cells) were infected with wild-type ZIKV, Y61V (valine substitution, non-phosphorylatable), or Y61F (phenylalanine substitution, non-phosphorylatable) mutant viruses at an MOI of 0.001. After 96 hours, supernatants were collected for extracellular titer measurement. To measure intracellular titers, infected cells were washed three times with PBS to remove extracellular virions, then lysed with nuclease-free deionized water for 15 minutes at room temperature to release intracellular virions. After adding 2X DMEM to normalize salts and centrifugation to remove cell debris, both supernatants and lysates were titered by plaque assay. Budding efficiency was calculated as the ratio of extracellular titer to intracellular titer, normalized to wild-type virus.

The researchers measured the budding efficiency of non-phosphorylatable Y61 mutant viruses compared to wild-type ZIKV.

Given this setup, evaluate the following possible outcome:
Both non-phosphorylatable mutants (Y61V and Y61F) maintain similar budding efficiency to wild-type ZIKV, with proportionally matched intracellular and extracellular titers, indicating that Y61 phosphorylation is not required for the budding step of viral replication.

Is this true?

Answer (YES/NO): NO